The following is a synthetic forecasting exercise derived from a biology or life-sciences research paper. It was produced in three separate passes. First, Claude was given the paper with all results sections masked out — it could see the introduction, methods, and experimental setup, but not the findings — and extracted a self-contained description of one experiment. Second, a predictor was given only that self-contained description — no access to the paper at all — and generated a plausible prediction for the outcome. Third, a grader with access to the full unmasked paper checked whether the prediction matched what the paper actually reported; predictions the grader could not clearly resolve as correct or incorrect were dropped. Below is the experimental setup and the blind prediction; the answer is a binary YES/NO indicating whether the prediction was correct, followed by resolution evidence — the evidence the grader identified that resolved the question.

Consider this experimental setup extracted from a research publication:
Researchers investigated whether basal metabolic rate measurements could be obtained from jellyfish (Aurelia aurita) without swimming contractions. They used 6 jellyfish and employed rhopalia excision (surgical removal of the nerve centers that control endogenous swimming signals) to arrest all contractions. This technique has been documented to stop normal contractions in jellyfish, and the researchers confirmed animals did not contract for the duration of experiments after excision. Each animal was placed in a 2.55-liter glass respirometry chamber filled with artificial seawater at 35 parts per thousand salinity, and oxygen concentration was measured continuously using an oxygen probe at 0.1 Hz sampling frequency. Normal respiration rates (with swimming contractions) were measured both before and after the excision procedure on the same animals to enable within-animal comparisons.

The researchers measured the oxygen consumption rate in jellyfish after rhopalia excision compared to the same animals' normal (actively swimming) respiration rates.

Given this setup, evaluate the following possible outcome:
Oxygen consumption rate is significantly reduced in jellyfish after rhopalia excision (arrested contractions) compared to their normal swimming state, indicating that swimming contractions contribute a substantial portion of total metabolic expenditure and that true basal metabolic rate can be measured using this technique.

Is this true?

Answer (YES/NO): YES